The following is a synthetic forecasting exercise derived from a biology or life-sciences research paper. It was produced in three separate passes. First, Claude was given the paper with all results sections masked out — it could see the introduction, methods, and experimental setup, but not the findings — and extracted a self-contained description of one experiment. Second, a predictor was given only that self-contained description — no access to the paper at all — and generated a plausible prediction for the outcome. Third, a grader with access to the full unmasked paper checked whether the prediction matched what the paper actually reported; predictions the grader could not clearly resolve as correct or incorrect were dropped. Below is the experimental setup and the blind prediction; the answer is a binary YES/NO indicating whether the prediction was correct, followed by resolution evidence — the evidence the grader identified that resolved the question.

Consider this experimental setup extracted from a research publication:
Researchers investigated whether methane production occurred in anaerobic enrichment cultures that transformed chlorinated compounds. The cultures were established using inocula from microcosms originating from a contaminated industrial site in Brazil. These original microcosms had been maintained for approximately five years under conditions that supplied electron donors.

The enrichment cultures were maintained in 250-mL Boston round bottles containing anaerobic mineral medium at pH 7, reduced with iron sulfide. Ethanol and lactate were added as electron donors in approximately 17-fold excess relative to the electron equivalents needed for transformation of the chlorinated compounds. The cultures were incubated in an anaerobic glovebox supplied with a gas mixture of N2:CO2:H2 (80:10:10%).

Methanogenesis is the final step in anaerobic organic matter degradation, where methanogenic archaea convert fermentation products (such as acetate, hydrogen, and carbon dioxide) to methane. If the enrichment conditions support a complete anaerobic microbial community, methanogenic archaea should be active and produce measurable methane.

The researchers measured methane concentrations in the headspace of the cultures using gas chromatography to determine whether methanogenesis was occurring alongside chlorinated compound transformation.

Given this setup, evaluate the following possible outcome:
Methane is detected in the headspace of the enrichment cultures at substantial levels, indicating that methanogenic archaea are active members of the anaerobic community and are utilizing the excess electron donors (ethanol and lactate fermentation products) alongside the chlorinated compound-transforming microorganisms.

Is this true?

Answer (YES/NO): NO